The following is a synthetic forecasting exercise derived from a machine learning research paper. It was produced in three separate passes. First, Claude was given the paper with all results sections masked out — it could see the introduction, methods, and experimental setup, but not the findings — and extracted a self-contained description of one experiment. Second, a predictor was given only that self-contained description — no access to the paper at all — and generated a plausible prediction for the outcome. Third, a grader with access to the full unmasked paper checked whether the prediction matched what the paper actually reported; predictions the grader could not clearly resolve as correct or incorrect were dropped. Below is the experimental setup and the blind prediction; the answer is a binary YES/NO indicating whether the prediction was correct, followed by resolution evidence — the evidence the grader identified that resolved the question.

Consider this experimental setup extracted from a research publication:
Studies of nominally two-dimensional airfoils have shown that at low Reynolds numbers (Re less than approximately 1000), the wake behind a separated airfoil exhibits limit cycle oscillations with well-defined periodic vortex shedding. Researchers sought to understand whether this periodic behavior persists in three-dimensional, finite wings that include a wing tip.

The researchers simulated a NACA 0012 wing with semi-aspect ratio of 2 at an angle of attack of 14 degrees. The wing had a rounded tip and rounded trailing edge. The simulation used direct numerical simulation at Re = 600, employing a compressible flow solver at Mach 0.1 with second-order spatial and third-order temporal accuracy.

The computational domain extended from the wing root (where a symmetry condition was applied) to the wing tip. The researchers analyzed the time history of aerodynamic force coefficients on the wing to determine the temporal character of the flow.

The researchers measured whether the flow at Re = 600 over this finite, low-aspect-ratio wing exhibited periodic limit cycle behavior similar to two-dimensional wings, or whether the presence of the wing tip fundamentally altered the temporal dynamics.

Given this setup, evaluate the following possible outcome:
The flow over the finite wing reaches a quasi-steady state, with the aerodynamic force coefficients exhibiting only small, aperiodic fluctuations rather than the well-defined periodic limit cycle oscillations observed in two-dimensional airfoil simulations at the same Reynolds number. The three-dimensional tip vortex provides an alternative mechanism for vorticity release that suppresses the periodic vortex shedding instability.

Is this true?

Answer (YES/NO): NO